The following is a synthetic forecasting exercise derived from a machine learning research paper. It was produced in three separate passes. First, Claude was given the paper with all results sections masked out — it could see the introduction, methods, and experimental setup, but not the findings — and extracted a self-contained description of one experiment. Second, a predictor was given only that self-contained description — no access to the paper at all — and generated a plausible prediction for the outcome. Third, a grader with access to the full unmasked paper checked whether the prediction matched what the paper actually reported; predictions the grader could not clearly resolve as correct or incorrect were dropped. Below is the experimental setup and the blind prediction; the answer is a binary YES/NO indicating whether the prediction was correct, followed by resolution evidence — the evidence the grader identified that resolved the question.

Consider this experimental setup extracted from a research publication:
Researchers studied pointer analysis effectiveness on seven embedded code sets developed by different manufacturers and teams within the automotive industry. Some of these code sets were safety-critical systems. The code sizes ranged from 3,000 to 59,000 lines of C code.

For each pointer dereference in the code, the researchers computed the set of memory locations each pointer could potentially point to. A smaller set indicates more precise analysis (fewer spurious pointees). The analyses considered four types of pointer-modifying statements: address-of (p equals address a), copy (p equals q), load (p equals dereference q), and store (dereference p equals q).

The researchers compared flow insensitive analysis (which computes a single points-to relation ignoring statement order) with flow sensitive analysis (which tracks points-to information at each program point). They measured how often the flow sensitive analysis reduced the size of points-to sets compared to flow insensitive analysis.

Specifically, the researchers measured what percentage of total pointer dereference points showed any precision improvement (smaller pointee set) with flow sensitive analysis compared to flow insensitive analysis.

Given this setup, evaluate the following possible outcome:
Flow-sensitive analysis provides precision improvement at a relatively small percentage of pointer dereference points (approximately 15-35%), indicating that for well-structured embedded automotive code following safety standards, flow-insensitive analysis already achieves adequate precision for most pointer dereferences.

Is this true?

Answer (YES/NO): NO